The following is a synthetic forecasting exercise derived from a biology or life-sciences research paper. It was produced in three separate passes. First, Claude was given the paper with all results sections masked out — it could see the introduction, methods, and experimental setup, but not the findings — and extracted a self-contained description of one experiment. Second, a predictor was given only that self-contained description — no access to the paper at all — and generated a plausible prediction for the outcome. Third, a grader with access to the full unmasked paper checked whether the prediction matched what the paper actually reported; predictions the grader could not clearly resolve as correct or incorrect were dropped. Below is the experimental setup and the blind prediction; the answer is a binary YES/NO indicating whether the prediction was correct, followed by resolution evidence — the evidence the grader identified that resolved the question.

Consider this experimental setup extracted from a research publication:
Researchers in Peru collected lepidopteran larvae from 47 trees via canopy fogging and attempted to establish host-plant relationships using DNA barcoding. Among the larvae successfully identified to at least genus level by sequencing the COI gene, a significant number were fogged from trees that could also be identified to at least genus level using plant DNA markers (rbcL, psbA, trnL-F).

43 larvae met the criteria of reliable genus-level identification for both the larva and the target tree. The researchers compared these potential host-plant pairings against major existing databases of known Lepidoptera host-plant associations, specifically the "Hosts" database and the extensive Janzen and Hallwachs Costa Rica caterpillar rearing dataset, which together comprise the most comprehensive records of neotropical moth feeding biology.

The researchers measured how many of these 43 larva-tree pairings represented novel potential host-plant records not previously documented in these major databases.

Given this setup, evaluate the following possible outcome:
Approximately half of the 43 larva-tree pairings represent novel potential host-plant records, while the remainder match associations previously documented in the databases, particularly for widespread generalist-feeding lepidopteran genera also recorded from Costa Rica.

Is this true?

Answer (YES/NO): NO